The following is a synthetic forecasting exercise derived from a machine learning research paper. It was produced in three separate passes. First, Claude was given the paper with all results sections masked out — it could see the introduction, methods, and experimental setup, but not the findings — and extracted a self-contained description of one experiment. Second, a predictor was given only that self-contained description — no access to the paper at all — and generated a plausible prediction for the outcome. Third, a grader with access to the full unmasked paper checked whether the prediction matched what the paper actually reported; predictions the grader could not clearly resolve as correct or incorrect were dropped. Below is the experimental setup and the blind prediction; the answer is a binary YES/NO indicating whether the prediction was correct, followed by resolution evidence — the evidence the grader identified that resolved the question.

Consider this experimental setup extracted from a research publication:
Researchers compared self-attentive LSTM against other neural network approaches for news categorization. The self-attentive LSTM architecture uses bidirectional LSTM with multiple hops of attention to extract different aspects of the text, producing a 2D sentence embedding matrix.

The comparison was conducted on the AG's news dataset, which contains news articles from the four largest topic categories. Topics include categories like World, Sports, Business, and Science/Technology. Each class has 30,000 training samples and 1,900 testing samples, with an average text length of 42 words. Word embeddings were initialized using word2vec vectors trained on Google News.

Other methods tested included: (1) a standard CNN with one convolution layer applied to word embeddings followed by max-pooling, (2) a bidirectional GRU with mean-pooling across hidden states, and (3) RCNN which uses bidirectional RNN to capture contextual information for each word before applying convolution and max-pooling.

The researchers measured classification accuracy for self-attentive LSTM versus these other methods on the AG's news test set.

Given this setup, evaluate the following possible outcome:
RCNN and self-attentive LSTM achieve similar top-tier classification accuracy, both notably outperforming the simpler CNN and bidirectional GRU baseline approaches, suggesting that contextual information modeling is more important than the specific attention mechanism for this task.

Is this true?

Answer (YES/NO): NO